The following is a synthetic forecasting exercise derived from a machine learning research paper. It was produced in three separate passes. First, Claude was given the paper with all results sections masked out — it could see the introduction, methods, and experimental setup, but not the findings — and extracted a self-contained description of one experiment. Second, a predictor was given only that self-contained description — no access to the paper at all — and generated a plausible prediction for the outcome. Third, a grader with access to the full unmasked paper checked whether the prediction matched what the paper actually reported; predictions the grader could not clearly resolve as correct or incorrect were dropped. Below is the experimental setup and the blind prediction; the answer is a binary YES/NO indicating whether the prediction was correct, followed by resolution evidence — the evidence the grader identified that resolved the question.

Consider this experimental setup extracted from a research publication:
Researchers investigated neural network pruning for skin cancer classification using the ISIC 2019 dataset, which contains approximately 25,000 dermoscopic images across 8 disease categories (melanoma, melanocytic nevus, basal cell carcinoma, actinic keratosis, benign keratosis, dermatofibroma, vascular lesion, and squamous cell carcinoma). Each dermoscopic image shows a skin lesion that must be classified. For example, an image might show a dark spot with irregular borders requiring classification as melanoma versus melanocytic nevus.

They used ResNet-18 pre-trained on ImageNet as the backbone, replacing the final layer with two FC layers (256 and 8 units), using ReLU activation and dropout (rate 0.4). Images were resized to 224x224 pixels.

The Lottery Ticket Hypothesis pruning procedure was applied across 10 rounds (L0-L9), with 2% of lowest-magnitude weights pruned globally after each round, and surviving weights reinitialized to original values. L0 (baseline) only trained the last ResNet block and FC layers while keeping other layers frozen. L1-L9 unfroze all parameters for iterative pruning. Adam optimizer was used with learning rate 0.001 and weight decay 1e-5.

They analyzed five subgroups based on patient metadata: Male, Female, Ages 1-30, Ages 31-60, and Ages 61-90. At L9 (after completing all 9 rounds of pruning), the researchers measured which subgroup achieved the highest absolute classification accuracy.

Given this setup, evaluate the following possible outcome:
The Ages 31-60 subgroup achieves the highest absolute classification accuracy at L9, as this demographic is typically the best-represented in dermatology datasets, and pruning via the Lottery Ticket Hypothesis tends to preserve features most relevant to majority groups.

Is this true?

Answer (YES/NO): NO